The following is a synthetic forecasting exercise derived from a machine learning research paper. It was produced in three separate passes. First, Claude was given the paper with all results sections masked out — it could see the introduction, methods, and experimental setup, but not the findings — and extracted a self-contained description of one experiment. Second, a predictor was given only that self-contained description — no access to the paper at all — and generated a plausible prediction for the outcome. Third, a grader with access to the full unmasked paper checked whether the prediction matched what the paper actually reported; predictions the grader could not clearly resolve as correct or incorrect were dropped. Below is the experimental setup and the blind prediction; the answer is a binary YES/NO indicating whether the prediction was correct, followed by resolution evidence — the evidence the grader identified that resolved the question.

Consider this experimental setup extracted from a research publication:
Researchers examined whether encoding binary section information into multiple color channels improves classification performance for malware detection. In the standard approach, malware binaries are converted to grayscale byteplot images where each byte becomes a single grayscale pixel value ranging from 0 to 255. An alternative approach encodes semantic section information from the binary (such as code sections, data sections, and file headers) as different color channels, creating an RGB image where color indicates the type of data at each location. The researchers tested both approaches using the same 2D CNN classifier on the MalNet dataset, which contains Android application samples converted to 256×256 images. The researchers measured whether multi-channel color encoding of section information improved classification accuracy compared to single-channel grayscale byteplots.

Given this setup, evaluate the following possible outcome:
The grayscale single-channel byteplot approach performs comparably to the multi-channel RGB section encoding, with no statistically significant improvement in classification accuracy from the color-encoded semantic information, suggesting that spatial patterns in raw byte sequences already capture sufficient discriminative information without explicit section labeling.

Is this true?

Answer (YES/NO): YES